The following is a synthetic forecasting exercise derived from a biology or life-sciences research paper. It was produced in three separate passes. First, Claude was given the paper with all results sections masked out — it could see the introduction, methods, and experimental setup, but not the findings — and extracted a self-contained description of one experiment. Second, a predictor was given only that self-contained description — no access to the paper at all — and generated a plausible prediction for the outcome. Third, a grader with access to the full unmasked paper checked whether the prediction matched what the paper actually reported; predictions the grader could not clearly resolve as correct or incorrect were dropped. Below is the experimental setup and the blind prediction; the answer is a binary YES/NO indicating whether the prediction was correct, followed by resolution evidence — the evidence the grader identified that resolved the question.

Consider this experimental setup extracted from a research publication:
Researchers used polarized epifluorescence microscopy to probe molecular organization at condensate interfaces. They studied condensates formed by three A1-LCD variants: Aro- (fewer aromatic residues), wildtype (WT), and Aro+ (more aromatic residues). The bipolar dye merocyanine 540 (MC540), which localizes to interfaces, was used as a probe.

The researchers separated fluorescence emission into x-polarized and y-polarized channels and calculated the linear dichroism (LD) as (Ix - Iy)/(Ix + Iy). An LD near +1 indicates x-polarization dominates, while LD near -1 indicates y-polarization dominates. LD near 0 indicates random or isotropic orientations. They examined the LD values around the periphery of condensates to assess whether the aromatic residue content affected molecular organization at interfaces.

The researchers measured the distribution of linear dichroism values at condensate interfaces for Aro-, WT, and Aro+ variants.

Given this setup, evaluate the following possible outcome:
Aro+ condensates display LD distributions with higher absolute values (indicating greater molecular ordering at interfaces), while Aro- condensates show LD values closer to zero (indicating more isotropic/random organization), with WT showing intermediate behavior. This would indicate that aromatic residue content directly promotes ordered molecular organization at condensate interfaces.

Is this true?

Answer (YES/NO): YES